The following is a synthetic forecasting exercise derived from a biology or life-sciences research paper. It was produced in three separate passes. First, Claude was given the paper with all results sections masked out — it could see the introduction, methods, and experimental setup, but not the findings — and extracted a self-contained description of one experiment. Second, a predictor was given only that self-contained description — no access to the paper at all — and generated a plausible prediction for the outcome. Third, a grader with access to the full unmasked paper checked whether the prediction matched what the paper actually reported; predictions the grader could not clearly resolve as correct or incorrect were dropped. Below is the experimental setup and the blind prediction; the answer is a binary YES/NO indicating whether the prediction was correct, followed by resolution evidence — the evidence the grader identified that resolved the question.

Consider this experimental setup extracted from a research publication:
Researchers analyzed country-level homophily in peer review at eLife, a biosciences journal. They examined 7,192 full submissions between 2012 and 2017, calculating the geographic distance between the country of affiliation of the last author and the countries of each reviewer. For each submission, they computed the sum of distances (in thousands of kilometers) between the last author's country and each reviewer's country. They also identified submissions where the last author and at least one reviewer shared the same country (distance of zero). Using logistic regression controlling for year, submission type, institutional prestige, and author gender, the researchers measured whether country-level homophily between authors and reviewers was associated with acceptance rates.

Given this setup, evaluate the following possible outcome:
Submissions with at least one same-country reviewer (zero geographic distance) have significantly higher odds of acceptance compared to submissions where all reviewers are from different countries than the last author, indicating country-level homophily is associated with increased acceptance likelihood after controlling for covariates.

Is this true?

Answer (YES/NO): NO